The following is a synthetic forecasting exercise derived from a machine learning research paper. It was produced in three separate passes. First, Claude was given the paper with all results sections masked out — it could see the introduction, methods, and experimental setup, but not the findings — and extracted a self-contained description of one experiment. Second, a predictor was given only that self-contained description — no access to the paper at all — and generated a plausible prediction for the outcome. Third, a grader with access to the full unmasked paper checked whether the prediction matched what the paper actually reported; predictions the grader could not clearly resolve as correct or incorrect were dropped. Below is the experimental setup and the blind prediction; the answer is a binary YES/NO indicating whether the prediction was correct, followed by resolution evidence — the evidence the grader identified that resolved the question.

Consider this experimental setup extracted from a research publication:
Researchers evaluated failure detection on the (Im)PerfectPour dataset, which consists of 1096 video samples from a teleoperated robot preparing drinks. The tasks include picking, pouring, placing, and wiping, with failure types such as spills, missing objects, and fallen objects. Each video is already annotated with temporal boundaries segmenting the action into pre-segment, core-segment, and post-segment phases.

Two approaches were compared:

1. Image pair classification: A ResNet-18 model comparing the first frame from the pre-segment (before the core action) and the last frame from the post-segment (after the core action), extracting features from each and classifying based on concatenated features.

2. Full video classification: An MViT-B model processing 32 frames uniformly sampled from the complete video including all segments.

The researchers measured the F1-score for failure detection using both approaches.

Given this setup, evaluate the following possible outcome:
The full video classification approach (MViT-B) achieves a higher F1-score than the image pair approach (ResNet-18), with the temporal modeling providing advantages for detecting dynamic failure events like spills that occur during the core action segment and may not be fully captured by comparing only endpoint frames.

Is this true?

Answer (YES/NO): YES